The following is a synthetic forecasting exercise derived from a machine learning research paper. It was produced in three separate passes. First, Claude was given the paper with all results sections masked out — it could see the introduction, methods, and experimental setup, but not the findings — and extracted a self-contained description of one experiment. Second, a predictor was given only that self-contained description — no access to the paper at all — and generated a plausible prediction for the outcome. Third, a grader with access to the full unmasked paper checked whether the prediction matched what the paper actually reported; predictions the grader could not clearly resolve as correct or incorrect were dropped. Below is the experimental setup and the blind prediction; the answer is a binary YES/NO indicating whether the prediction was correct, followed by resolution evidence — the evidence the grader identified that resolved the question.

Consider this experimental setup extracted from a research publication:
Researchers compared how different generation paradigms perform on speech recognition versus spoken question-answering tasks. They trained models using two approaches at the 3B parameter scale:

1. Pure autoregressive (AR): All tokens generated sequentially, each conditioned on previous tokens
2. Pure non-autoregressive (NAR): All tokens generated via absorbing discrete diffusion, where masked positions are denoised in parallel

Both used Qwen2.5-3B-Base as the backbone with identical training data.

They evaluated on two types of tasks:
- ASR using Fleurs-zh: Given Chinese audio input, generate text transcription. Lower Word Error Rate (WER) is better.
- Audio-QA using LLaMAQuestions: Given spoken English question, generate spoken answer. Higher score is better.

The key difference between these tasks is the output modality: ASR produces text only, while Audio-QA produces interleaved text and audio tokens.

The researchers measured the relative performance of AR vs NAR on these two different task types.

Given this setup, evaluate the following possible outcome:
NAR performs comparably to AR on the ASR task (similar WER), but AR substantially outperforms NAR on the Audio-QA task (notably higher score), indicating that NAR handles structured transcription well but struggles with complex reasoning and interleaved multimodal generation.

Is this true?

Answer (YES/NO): NO